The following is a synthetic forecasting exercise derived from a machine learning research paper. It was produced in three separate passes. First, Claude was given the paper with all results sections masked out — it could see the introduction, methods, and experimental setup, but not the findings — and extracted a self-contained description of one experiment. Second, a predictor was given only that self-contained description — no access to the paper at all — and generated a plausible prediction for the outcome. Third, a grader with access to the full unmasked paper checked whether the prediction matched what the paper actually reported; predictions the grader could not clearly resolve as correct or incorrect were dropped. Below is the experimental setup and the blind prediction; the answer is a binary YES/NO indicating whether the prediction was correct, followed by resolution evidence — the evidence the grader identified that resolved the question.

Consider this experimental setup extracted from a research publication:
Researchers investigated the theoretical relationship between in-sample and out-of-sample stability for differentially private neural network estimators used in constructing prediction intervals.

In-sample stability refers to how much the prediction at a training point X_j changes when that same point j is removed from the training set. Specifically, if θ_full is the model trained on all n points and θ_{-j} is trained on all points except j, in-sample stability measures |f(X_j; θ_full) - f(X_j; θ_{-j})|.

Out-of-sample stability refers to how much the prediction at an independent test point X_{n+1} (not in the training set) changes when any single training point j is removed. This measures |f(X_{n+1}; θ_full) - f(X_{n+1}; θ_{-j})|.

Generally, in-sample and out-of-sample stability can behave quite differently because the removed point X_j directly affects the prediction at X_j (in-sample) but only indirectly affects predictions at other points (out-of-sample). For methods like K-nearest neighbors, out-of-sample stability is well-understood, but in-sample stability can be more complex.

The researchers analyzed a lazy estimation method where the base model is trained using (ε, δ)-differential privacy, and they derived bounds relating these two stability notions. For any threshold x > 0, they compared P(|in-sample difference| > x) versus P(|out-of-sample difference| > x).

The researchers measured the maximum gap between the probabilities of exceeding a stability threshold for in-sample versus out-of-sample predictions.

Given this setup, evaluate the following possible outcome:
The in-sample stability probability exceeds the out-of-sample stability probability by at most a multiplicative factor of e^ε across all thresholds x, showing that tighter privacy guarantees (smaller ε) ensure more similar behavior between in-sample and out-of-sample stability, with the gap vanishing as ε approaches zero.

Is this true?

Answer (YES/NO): NO